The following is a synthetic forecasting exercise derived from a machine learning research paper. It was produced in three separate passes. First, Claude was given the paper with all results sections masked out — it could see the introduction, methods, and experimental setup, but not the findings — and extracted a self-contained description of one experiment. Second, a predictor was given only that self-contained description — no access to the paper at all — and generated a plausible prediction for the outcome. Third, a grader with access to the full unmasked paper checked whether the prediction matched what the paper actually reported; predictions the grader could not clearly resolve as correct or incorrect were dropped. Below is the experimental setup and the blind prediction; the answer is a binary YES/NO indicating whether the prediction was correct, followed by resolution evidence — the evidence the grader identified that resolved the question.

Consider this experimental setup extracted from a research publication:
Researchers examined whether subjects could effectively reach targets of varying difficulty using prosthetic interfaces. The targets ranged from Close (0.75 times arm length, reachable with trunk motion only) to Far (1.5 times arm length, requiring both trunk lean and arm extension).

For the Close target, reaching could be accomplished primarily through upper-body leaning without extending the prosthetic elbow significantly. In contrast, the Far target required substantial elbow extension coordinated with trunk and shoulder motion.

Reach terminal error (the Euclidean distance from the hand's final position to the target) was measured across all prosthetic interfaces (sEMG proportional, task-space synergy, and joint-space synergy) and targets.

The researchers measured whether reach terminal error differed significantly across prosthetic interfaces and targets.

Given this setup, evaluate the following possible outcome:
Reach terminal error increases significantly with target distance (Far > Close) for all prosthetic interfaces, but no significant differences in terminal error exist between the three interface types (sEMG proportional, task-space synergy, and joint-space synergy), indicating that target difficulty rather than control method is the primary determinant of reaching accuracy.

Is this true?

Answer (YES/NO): NO